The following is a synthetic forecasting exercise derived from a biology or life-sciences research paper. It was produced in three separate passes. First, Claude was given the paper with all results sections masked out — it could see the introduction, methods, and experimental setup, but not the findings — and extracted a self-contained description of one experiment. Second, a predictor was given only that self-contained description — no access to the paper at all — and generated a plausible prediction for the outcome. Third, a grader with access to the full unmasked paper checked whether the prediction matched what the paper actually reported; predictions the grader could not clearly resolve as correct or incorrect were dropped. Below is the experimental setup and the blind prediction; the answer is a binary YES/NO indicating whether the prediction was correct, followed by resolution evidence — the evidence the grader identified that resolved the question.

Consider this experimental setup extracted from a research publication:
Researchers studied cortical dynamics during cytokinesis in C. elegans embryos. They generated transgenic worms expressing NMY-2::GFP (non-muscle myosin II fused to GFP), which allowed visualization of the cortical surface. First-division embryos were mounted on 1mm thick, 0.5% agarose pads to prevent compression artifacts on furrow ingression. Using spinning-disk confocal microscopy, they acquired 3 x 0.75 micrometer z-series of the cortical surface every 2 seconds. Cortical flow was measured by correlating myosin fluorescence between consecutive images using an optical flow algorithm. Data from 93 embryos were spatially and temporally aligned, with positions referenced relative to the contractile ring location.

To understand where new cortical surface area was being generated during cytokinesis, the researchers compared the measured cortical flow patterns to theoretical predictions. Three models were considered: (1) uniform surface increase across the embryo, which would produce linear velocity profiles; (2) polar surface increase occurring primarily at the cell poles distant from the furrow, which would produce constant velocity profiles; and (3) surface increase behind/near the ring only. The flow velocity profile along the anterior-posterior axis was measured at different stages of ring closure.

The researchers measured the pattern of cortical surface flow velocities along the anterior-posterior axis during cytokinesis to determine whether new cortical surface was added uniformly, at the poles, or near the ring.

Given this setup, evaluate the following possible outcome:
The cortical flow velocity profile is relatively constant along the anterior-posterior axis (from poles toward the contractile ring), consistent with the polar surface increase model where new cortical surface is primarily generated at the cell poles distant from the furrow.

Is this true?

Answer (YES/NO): YES